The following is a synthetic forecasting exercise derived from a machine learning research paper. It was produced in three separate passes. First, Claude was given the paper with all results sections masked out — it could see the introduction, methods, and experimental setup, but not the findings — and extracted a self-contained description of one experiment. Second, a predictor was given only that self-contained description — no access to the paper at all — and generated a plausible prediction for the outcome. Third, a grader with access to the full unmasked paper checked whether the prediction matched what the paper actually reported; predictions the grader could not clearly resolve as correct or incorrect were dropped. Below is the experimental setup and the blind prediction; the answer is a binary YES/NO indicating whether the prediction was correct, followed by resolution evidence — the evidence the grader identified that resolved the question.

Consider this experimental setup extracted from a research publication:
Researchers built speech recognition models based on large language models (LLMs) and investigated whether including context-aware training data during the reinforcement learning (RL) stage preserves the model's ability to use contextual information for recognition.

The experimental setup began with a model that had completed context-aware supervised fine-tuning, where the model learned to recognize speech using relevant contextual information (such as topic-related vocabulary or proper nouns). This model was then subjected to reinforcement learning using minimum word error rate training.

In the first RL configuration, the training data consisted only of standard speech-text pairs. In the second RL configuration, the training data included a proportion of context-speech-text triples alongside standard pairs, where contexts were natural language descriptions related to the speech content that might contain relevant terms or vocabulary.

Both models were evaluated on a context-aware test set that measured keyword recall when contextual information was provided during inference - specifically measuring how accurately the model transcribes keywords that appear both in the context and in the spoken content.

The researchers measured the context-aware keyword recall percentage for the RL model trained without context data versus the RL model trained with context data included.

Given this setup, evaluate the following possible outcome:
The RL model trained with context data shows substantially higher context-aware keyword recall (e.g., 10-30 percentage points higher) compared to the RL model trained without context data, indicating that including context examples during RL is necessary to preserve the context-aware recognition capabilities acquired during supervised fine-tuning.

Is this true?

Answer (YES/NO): NO